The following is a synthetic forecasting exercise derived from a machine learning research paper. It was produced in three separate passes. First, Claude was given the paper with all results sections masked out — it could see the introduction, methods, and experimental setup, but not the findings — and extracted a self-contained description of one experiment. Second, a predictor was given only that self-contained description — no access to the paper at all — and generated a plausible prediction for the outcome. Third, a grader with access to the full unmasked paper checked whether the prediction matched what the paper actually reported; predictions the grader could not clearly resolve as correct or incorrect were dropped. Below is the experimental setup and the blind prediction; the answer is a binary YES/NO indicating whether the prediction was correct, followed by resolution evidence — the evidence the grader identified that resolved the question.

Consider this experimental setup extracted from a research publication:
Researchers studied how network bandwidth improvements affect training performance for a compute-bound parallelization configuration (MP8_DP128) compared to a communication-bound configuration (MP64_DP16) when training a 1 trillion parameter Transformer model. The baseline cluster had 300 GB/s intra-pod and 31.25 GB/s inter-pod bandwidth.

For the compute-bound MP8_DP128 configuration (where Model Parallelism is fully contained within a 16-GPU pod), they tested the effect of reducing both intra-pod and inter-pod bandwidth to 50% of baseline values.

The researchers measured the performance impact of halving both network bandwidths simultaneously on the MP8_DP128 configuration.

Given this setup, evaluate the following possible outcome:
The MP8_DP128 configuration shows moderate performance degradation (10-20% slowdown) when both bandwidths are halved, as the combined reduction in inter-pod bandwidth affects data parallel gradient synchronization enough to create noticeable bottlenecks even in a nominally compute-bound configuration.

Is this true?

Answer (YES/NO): YES